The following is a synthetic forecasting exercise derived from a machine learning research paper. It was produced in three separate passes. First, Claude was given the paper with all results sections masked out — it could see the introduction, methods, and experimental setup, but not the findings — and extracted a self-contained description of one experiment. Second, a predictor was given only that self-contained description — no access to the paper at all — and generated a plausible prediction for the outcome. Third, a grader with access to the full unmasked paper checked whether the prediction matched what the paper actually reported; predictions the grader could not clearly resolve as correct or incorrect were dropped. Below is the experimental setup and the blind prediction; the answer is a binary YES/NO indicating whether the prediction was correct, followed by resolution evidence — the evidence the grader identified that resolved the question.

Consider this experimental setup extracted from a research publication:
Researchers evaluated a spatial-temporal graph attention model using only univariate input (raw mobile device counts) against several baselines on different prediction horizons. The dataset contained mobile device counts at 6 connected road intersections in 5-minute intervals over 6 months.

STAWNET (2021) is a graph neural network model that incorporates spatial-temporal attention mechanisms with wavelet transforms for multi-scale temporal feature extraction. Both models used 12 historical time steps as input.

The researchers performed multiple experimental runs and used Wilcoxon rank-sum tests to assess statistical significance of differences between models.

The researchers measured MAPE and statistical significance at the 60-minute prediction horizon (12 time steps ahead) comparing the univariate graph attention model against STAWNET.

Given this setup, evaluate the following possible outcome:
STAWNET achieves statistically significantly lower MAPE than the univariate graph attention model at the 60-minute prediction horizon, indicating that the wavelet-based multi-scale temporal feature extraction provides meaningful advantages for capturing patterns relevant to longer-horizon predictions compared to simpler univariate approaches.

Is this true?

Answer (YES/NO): YES